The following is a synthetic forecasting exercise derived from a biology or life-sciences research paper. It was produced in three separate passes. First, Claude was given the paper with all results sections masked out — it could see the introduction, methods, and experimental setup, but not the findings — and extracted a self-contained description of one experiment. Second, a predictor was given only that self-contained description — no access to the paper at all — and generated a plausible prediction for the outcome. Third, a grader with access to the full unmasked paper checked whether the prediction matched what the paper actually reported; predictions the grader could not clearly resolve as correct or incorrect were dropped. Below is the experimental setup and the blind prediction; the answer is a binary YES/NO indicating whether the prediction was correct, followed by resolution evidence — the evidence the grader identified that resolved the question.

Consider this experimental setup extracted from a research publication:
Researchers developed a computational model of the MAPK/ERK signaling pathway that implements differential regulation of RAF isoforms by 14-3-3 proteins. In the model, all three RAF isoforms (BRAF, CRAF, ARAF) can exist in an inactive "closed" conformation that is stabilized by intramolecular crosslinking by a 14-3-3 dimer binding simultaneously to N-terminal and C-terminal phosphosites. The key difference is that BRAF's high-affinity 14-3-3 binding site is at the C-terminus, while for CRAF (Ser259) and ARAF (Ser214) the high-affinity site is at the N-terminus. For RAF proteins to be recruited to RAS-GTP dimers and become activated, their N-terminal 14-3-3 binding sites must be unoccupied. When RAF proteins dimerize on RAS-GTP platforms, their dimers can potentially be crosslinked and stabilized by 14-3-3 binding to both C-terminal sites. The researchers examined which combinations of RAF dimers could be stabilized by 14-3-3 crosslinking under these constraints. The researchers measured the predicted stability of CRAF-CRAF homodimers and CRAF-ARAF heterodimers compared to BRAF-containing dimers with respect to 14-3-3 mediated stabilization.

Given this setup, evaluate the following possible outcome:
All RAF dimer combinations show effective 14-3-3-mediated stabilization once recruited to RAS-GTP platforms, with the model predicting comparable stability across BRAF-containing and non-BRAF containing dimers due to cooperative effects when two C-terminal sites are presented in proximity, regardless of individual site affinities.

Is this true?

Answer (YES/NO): NO